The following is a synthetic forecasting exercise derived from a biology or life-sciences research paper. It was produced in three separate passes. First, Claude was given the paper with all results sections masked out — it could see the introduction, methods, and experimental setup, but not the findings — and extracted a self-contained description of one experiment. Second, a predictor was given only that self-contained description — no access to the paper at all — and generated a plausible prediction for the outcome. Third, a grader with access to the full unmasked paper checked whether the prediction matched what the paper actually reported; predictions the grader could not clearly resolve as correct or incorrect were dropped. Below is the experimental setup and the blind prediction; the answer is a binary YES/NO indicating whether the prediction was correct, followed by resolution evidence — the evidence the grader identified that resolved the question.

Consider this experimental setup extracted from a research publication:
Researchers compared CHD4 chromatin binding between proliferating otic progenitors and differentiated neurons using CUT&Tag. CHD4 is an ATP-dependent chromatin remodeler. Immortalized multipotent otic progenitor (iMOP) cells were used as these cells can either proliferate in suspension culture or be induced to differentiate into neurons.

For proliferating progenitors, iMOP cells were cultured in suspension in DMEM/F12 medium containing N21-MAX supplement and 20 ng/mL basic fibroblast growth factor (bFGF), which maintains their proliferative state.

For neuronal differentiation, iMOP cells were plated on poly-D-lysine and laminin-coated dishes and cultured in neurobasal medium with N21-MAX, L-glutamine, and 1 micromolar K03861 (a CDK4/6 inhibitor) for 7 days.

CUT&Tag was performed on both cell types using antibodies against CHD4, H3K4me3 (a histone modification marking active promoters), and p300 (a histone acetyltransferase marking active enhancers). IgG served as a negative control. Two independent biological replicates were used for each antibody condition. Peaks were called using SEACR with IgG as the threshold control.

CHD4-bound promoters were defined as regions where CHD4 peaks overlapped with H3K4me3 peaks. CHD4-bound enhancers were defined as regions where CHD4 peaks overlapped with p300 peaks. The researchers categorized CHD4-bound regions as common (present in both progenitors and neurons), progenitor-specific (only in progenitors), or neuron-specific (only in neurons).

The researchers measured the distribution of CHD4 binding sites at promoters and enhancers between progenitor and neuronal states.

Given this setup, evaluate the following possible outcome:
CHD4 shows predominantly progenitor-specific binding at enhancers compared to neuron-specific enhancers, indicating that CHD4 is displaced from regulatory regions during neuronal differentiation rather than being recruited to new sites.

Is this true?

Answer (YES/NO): YES